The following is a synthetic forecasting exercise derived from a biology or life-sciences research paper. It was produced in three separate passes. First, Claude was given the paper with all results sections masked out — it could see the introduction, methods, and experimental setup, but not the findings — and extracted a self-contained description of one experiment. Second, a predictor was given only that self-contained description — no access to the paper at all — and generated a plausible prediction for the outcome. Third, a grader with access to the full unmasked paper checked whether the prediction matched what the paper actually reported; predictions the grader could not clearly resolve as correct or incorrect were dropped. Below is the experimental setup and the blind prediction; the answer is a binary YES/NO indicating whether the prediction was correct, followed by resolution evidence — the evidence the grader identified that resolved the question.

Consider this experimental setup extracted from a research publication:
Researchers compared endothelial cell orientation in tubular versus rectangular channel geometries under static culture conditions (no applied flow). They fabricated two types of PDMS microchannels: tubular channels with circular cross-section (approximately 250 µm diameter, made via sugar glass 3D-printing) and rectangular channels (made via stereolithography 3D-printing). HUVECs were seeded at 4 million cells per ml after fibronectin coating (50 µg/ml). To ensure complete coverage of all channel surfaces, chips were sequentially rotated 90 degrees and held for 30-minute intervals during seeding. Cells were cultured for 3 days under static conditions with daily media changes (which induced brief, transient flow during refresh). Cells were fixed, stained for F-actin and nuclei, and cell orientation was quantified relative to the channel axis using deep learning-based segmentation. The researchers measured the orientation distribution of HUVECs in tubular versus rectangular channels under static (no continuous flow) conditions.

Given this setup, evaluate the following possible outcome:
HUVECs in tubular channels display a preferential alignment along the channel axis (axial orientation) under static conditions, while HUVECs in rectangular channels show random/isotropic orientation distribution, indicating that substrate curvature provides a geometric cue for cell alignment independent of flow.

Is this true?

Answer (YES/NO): NO